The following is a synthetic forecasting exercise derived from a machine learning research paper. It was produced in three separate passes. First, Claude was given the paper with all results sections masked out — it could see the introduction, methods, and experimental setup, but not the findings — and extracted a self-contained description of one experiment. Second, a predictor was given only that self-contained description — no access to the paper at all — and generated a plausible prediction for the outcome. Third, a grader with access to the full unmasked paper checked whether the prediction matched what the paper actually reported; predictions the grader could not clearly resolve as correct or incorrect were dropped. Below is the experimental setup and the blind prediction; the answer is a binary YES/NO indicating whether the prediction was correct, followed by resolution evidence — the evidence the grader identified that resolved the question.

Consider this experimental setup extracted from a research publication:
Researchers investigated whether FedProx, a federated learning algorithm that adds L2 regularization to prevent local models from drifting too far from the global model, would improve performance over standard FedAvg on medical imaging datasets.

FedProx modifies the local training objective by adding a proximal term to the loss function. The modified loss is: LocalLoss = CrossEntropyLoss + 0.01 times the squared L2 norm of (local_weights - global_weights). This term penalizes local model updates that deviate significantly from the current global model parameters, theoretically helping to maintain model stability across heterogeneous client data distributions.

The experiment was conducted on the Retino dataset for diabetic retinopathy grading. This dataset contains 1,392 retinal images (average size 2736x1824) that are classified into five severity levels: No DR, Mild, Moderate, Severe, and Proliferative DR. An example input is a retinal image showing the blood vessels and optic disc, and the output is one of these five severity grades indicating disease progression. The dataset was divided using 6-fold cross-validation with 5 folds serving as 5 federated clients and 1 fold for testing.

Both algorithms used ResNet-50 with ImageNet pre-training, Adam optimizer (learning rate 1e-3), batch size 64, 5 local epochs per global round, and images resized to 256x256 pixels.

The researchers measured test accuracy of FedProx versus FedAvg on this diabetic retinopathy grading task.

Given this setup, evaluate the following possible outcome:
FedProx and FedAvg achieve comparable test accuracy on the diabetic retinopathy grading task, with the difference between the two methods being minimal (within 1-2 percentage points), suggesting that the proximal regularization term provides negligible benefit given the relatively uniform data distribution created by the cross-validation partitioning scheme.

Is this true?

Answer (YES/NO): NO